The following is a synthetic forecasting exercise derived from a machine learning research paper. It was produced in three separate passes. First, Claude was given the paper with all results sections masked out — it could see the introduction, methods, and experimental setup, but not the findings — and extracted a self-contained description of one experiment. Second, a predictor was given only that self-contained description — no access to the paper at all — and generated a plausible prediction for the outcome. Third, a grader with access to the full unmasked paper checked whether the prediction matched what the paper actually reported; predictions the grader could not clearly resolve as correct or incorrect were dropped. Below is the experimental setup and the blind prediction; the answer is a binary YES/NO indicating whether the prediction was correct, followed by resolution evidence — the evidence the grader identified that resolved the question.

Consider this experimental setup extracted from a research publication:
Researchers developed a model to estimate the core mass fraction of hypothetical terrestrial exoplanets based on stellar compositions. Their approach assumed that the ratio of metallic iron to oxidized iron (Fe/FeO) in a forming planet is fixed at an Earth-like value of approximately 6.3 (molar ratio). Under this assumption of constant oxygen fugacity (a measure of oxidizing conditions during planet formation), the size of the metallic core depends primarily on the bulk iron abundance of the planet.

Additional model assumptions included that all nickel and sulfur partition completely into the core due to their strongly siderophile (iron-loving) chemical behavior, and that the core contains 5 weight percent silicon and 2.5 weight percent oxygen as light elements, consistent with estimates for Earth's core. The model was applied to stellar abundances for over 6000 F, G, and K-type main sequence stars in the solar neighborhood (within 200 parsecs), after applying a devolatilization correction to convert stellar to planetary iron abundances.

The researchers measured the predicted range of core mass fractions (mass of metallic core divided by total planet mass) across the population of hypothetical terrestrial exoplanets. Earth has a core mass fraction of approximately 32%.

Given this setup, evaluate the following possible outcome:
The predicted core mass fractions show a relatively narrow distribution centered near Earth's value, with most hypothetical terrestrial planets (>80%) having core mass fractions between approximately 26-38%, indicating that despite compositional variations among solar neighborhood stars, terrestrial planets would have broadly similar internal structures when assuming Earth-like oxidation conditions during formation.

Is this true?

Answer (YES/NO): NO